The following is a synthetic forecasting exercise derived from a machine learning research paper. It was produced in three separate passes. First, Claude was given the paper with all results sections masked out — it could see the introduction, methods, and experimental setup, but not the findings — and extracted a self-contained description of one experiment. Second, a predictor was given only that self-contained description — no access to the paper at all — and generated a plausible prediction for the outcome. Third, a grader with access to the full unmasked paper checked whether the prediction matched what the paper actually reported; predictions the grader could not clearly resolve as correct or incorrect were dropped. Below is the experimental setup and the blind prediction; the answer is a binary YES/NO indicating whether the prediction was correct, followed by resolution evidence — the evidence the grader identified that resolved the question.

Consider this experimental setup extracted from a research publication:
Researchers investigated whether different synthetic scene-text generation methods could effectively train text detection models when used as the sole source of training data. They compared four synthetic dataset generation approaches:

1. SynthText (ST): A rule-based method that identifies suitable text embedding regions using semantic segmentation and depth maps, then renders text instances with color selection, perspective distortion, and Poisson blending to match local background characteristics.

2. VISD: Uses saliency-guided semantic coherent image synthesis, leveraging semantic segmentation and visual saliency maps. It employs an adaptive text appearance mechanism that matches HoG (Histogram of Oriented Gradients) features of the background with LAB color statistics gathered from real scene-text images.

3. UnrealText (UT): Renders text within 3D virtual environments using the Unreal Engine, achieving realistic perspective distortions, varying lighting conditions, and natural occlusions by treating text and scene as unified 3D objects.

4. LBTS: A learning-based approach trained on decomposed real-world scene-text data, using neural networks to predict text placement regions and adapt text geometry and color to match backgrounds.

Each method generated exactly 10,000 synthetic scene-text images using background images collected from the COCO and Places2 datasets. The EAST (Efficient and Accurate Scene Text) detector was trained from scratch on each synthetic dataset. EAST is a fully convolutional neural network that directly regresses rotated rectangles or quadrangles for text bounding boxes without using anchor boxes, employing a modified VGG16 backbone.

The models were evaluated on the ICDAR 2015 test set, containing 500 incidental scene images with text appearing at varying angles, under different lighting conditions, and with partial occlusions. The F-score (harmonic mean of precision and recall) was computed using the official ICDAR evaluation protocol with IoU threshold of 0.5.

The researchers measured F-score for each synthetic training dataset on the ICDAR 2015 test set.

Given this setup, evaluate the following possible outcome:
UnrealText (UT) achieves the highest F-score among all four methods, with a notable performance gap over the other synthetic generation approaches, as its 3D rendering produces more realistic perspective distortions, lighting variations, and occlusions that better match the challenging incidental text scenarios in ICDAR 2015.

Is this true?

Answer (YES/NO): NO